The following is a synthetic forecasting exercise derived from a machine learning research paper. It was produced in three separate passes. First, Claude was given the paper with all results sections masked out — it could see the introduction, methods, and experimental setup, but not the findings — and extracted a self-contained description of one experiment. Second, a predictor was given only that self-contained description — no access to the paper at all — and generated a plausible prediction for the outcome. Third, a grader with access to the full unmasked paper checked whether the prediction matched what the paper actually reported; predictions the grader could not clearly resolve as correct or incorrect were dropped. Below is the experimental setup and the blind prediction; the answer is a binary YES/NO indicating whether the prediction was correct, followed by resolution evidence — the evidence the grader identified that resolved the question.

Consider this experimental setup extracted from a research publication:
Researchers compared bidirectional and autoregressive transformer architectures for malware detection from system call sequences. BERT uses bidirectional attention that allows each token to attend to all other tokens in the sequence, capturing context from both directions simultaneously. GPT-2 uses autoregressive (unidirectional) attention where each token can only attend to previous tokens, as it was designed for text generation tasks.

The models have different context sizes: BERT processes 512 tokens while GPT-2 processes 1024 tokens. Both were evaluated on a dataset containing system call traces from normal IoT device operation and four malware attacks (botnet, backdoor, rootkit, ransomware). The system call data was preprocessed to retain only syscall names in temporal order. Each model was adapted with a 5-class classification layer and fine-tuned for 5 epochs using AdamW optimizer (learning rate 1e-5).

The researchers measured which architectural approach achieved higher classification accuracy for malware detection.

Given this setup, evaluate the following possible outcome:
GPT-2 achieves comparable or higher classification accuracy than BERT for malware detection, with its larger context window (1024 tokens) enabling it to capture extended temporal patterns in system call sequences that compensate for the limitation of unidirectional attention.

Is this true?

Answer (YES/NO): YES